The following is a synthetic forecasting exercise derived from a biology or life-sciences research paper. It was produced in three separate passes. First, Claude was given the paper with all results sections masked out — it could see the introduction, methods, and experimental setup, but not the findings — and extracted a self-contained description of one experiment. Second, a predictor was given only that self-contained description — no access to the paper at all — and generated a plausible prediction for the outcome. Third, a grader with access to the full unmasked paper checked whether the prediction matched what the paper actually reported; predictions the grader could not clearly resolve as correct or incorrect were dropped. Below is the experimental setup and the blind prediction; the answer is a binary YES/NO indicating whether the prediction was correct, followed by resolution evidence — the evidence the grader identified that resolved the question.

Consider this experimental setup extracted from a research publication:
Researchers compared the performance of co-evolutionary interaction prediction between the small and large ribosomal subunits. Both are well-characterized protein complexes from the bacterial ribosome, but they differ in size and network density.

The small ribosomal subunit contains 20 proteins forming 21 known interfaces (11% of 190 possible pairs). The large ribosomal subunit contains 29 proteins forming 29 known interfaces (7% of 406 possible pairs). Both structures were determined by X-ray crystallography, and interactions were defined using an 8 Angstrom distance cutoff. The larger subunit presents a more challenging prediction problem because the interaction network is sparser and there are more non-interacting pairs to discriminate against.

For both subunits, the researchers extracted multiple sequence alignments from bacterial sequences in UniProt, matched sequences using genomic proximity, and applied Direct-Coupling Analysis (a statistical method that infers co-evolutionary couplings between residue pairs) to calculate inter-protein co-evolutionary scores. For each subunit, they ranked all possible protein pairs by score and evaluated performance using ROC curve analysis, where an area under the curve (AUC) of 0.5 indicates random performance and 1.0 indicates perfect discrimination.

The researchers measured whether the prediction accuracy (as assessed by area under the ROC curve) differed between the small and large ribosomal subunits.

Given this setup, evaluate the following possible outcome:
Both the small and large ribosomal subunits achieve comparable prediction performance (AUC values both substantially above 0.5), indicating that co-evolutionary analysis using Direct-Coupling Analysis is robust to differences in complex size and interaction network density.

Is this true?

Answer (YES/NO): NO